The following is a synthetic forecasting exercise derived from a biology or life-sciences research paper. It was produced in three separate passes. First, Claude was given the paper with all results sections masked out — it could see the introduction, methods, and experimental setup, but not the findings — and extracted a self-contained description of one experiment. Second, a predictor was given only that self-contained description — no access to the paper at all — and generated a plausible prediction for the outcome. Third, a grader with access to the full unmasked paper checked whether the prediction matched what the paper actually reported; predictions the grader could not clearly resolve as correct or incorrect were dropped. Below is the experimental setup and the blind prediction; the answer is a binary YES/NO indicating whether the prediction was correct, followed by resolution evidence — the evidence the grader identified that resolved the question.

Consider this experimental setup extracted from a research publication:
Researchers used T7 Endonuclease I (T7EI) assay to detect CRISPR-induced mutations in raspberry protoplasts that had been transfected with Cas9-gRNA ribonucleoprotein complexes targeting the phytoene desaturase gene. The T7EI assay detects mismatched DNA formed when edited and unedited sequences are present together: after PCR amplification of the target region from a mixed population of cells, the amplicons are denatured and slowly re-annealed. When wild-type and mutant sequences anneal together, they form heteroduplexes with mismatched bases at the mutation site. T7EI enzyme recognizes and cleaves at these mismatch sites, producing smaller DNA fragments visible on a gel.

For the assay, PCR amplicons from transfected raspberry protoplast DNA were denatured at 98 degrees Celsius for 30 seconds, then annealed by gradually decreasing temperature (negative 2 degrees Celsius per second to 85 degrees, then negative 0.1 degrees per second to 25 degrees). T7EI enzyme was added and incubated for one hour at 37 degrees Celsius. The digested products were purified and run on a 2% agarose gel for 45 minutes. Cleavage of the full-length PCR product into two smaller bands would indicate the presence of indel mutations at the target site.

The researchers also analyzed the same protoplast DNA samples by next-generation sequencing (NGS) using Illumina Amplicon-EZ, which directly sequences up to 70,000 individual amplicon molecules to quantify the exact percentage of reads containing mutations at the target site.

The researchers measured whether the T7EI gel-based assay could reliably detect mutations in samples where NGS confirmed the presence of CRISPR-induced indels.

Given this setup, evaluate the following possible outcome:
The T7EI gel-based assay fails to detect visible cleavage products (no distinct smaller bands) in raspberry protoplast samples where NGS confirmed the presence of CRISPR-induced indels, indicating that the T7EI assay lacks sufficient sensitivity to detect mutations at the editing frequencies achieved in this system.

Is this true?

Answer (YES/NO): NO